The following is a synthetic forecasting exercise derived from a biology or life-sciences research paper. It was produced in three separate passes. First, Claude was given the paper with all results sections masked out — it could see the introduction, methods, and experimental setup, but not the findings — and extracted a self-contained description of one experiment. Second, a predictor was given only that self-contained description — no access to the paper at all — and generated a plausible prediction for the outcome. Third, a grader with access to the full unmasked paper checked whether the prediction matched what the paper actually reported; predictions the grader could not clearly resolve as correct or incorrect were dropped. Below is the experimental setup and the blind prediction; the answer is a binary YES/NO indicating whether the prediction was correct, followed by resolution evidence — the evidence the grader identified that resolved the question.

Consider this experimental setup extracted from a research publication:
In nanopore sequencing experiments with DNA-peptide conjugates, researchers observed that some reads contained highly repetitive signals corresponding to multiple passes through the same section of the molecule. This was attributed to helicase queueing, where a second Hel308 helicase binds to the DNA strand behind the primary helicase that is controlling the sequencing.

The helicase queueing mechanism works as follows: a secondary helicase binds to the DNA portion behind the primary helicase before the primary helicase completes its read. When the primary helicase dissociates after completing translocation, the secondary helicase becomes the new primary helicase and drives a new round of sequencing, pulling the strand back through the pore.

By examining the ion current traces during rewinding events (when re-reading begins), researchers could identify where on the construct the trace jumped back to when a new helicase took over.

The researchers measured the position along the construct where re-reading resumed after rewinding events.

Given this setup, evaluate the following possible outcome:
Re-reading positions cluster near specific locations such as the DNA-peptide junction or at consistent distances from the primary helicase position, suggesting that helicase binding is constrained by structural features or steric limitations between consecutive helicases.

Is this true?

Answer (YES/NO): YES